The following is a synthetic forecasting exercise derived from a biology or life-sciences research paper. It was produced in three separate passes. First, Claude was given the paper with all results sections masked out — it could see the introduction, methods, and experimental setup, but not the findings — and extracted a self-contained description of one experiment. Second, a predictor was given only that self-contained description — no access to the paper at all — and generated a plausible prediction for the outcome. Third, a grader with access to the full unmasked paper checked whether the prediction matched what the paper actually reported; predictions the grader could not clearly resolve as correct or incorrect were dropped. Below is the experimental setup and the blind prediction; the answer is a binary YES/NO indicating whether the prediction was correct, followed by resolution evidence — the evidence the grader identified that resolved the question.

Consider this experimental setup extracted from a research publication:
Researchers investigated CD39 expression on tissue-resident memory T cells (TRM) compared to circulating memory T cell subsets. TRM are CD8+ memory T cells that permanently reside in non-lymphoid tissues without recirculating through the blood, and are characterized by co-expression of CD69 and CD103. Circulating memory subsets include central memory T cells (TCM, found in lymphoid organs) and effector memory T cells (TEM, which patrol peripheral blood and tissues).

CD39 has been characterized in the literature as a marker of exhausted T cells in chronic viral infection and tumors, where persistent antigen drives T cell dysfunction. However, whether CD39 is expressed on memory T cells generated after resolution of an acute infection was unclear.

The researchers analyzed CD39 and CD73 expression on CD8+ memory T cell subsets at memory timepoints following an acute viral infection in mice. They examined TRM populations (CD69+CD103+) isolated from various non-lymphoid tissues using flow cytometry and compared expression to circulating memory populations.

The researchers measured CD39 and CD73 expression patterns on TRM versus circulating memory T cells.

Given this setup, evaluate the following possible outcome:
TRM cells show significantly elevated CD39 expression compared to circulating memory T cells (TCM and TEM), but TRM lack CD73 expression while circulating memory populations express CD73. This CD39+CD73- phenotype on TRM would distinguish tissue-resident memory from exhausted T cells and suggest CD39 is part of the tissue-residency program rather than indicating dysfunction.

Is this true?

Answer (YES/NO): NO